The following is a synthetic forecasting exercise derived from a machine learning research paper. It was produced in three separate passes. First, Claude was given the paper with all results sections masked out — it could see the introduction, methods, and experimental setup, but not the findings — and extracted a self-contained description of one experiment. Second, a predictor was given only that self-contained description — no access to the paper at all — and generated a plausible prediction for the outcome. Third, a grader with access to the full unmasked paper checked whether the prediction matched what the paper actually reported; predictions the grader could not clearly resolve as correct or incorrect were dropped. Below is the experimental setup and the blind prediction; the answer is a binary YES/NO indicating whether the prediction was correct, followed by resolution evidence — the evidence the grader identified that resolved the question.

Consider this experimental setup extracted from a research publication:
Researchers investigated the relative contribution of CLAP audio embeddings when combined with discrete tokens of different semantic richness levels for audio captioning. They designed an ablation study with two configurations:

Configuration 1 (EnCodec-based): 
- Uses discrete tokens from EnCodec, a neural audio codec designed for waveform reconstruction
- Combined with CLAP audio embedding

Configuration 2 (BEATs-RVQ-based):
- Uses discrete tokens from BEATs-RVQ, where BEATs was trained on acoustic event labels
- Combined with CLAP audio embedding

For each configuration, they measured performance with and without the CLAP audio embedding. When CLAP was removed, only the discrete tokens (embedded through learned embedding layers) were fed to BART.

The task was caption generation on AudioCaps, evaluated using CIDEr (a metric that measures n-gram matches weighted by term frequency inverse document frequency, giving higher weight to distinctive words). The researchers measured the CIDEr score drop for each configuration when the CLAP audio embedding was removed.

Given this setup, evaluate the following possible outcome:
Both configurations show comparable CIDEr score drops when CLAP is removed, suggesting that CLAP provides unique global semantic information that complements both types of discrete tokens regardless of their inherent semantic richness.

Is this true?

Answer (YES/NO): NO